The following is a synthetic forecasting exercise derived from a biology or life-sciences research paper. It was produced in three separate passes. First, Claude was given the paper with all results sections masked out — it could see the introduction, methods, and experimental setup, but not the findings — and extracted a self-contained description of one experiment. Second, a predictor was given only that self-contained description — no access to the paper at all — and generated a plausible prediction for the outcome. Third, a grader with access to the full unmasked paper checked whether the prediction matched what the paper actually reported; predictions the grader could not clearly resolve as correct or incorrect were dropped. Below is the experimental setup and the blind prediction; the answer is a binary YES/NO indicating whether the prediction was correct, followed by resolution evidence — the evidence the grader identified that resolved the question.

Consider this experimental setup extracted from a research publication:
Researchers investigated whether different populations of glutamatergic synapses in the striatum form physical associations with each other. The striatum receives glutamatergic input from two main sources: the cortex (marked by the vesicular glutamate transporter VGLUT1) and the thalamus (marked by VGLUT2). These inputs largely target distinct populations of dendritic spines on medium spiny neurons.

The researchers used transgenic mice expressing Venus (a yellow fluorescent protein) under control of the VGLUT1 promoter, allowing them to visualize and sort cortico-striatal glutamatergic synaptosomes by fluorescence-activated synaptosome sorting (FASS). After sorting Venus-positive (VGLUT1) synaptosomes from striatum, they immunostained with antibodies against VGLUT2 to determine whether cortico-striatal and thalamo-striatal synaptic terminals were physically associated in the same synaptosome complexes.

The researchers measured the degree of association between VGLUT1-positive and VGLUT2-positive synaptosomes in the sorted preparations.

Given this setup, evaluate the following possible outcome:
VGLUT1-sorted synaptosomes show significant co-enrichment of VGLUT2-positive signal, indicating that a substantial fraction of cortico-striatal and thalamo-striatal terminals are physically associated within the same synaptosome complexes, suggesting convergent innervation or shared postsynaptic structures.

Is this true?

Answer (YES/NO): NO